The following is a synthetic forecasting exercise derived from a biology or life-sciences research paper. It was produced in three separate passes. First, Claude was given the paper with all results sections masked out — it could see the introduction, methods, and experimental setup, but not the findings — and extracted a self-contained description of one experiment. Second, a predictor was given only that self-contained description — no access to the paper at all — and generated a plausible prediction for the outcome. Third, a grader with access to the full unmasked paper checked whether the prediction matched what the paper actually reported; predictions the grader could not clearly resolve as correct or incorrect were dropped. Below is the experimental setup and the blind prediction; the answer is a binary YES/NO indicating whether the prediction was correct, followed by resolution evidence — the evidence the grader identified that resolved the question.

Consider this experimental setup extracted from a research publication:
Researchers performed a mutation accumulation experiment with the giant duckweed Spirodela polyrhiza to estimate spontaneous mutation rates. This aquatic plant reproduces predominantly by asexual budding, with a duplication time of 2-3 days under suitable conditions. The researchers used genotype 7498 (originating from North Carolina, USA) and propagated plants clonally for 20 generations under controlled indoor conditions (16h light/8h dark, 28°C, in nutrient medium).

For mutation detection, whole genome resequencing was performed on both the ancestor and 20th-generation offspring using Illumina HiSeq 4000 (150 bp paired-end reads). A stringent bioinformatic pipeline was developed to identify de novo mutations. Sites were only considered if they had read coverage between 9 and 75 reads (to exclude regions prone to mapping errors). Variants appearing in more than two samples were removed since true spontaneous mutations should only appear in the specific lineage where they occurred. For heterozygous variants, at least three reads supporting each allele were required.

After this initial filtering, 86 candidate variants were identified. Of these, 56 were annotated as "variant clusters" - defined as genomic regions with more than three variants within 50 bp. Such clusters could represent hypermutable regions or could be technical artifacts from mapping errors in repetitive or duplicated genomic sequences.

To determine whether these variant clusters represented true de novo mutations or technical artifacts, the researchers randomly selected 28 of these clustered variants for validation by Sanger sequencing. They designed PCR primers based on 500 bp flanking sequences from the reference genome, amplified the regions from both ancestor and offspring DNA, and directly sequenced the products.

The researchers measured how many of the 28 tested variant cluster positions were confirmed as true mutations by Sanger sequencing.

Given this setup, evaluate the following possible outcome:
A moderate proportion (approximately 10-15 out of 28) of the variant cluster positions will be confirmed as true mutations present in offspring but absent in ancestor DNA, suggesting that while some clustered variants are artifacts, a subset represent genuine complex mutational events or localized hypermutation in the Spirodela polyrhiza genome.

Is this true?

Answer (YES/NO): NO